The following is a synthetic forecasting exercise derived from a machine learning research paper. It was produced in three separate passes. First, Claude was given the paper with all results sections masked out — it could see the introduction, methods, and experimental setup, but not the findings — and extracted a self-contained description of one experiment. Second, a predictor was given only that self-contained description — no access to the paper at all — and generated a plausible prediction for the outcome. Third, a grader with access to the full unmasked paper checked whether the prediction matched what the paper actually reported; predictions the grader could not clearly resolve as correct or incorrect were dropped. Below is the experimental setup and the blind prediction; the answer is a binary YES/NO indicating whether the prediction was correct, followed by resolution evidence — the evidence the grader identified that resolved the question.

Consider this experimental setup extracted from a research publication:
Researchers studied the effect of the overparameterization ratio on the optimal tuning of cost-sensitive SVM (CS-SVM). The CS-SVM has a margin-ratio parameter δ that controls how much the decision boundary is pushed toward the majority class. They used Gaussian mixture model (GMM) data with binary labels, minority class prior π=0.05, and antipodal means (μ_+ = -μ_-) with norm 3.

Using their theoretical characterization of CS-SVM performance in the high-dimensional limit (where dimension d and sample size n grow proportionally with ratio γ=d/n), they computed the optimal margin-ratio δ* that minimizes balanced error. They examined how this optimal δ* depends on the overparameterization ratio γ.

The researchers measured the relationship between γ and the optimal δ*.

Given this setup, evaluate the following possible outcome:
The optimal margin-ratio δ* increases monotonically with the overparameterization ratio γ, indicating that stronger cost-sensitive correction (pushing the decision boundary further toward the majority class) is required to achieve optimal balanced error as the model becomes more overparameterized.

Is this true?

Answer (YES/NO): NO